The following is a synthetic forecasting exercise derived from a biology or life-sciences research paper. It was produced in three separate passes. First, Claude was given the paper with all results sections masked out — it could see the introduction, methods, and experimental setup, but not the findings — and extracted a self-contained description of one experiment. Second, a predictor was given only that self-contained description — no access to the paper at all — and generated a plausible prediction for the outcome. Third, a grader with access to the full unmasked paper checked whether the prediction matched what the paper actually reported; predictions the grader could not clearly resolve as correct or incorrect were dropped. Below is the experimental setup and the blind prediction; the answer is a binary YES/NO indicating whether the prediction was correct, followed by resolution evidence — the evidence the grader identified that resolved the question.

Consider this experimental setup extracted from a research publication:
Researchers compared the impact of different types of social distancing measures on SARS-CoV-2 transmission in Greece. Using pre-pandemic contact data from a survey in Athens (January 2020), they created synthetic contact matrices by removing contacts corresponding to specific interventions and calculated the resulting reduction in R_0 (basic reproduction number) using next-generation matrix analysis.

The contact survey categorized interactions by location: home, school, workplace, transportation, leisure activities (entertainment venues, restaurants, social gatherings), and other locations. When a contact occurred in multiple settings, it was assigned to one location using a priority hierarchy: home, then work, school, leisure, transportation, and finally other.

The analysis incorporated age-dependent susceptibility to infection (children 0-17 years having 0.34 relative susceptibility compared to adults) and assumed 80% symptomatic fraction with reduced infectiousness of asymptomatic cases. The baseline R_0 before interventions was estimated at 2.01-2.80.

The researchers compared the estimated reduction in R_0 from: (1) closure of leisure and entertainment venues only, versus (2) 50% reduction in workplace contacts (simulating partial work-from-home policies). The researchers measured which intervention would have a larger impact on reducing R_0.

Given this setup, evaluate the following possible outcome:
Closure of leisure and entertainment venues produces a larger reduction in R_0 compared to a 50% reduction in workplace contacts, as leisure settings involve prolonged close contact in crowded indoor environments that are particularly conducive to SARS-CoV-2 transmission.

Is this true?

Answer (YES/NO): YES